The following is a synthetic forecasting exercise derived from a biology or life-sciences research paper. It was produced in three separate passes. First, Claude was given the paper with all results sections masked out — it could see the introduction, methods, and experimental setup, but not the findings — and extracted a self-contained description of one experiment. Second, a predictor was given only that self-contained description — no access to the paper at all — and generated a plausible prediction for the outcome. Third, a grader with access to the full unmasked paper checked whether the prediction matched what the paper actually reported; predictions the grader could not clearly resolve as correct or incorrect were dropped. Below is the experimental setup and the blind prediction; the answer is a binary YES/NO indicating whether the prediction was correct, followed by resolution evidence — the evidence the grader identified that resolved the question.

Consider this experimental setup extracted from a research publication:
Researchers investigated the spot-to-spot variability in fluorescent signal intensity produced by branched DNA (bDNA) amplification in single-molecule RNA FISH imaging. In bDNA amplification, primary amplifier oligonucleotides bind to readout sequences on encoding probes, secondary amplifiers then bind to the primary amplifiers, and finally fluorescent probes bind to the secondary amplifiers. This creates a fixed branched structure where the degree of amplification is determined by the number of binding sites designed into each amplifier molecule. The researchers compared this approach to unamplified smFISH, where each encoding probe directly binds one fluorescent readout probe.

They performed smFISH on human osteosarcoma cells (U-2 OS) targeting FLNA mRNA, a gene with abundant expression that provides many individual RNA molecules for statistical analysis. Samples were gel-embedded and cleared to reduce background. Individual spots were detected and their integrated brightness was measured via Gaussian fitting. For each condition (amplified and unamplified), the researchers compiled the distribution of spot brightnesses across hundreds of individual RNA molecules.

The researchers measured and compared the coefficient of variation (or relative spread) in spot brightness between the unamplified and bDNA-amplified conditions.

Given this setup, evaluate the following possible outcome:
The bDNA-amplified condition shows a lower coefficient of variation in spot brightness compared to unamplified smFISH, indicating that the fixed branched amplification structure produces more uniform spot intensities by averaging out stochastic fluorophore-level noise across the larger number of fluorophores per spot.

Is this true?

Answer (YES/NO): NO